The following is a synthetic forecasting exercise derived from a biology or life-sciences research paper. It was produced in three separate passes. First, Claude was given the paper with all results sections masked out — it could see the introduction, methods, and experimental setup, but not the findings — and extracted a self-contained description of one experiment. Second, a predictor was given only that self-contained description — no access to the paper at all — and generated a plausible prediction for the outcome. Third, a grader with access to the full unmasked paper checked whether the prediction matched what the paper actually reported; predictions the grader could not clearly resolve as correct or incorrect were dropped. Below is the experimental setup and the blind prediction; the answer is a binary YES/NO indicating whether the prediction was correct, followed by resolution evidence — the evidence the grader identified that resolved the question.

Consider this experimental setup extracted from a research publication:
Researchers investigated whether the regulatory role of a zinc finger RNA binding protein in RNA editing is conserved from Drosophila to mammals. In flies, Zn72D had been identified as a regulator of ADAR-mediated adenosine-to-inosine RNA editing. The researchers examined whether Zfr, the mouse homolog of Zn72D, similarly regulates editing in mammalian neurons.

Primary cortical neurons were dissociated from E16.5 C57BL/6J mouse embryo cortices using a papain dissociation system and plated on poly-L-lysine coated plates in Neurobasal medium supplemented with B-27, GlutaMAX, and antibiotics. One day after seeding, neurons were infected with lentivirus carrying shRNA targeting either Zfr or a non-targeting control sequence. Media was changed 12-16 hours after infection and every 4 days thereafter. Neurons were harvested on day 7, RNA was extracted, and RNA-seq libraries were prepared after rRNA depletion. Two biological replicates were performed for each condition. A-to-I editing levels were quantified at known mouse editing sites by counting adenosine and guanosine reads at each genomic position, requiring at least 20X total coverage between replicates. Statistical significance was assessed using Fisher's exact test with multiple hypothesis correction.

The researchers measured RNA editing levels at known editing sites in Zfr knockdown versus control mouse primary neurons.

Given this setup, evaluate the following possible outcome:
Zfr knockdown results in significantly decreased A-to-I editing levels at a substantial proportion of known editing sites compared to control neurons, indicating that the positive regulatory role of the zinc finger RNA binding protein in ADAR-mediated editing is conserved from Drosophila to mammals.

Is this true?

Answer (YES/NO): YES